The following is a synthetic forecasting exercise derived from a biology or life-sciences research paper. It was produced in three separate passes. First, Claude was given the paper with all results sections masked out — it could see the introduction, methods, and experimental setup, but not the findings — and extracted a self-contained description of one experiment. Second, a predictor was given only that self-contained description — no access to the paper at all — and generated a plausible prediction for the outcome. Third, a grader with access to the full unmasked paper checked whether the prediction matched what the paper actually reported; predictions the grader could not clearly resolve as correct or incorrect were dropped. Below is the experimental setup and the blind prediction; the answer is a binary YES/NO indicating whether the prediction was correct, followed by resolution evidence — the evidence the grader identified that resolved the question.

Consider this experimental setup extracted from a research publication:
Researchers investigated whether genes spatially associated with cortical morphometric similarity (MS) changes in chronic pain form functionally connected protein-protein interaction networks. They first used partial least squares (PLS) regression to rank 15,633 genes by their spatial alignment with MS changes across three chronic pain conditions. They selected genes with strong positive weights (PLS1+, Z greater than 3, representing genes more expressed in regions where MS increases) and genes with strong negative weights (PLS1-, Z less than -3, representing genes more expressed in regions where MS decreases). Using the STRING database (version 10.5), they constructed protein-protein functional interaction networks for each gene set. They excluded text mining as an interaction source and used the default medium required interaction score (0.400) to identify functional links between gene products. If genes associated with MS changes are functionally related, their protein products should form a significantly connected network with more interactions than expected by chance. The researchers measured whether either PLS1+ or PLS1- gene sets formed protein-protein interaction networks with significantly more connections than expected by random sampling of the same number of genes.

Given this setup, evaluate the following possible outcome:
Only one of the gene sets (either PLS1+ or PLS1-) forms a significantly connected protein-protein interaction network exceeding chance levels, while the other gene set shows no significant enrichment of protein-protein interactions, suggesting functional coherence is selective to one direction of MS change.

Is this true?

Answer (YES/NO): NO